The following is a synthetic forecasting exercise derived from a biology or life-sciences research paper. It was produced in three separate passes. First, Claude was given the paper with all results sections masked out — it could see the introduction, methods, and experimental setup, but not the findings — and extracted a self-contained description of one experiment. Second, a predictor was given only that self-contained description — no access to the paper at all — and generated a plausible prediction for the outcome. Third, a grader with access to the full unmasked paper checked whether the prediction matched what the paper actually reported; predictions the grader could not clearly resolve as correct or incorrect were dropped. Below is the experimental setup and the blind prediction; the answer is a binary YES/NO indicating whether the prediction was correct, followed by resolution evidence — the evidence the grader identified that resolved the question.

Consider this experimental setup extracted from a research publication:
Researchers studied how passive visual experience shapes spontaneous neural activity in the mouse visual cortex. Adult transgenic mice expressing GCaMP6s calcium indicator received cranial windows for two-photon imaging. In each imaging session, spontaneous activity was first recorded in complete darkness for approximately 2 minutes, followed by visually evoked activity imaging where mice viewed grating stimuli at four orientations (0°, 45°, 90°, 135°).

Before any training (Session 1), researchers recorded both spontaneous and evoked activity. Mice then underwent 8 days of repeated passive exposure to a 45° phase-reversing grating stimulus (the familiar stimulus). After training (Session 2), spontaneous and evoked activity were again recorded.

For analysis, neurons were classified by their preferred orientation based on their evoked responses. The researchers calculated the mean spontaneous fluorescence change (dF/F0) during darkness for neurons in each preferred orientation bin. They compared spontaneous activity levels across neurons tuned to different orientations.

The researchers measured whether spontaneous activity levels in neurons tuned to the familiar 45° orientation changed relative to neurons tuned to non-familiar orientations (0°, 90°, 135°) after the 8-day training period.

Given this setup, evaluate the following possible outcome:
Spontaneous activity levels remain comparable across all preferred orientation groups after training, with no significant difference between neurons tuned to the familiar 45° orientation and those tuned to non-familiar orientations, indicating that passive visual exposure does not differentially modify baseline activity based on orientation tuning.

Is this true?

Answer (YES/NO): YES